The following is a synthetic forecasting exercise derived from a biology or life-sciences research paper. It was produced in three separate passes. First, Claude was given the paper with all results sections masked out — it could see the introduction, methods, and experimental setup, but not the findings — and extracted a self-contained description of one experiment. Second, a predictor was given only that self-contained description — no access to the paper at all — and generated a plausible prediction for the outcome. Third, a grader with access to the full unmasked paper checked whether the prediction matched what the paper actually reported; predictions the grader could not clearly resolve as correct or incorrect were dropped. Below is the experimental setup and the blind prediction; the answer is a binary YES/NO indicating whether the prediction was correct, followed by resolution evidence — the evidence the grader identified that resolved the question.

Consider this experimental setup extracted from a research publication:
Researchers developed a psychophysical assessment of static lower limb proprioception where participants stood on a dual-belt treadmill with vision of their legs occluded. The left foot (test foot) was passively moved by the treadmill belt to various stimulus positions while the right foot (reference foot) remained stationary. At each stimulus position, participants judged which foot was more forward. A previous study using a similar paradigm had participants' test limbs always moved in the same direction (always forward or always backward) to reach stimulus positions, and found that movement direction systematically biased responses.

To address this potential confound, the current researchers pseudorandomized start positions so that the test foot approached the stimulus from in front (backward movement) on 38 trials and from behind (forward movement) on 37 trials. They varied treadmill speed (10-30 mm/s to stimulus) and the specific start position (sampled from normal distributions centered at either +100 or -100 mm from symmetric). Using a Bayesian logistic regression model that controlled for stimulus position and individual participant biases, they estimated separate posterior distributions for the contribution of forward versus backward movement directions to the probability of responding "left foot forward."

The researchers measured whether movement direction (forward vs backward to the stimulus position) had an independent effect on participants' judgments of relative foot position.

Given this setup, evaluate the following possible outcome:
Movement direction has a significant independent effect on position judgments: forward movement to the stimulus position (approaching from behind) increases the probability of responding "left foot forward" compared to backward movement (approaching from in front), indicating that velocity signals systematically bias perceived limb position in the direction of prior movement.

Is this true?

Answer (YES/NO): NO